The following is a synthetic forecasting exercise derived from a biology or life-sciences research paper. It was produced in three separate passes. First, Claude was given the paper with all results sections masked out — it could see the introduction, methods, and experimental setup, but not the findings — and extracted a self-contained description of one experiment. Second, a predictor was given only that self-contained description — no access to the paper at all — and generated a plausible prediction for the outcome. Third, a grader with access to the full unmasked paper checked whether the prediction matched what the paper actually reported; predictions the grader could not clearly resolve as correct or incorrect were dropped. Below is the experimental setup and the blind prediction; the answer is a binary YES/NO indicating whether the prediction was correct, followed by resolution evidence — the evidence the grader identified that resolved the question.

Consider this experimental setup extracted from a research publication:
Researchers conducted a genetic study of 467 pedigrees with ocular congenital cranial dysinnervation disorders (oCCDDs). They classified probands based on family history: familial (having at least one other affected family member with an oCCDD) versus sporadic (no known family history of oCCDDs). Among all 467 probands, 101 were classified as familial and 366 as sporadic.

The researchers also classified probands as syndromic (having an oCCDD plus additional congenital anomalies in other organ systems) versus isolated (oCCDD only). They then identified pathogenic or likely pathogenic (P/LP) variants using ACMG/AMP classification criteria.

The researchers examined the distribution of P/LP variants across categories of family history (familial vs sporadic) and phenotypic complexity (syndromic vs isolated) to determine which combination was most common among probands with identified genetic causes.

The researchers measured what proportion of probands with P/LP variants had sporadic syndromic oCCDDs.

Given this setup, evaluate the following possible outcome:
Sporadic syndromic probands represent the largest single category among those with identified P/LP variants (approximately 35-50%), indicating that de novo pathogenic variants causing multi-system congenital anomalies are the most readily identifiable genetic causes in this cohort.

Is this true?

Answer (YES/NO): NO